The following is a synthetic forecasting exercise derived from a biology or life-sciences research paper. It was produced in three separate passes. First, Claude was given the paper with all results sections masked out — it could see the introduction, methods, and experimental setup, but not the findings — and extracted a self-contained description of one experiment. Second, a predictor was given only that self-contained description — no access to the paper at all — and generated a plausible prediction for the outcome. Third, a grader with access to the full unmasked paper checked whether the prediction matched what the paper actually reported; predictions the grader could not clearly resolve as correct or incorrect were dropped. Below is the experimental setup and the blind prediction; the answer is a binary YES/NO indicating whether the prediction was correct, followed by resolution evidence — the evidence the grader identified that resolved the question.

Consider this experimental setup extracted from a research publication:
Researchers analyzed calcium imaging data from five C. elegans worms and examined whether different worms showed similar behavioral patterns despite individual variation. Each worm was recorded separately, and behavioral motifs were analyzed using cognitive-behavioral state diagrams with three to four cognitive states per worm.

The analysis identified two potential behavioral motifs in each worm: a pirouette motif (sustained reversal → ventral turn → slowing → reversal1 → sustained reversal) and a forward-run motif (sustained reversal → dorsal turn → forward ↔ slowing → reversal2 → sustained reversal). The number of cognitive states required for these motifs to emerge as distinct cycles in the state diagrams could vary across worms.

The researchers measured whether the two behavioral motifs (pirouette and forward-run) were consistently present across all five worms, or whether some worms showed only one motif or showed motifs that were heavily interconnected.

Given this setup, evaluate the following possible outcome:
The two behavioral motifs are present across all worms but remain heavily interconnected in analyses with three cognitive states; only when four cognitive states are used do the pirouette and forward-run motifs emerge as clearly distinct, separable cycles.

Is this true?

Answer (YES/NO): NO